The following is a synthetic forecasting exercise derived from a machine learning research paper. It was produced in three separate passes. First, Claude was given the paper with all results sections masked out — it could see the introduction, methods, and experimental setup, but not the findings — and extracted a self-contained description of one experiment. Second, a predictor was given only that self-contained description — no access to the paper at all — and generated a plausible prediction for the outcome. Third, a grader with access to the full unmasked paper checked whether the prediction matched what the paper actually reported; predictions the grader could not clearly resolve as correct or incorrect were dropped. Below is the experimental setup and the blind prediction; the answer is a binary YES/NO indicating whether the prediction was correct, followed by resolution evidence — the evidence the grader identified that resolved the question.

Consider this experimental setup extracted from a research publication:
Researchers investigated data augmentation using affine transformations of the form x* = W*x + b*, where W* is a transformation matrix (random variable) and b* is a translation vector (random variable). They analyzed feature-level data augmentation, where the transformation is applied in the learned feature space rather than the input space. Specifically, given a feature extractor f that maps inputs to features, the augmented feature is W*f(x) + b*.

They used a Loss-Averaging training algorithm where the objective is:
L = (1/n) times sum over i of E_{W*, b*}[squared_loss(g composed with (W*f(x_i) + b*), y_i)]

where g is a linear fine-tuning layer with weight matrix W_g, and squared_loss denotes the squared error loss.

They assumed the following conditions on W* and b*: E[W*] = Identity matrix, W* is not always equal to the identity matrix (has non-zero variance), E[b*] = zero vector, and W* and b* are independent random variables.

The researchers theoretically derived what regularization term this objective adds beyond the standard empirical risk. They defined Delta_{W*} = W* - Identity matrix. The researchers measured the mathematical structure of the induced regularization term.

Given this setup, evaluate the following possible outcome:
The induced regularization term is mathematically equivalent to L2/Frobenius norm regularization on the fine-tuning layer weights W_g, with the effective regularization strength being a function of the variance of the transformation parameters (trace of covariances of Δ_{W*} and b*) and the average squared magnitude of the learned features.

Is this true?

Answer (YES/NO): NO